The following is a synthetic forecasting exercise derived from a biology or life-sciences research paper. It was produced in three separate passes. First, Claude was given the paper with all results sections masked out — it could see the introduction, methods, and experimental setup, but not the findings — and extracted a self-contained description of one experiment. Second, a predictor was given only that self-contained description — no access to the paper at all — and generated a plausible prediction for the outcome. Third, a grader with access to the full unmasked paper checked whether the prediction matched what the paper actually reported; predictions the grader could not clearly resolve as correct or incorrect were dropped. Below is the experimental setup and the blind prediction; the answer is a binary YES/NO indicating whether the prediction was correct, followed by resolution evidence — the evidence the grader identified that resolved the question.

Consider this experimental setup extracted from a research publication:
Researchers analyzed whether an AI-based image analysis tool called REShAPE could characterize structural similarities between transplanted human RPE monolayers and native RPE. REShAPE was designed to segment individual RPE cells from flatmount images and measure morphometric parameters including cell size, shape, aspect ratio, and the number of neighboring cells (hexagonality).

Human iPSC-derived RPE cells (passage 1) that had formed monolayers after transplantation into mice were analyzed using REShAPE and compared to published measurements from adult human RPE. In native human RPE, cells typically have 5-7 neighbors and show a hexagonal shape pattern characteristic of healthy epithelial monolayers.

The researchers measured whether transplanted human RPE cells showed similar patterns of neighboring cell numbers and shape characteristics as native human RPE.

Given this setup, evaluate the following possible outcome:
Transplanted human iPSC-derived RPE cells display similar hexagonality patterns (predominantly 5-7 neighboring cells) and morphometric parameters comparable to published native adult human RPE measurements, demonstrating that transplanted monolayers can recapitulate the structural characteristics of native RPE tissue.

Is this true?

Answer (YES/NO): NO